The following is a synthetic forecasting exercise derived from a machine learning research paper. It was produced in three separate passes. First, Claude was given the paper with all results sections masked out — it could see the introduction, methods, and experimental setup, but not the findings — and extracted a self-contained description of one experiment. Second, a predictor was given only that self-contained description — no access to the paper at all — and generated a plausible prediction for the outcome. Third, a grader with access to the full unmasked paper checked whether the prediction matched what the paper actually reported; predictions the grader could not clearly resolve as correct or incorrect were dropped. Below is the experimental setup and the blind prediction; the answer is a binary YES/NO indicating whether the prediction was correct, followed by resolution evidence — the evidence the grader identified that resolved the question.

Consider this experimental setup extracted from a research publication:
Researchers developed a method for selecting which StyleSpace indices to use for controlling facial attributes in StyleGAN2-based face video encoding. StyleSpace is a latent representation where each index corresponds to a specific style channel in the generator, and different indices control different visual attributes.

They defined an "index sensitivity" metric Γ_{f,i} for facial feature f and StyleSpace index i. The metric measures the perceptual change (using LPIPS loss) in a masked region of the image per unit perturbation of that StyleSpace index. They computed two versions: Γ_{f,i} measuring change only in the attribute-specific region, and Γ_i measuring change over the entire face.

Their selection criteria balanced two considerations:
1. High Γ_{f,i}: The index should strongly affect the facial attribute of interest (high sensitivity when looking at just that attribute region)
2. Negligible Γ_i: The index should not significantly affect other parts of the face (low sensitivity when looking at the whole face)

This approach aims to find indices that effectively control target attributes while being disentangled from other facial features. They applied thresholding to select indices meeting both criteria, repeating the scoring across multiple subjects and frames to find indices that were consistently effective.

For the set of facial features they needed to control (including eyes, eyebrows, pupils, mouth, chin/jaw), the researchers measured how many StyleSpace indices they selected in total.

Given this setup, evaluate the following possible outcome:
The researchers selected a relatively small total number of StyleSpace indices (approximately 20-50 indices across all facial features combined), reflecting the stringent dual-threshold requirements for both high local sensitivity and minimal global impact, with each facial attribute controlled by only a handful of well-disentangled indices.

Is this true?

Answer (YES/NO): YES